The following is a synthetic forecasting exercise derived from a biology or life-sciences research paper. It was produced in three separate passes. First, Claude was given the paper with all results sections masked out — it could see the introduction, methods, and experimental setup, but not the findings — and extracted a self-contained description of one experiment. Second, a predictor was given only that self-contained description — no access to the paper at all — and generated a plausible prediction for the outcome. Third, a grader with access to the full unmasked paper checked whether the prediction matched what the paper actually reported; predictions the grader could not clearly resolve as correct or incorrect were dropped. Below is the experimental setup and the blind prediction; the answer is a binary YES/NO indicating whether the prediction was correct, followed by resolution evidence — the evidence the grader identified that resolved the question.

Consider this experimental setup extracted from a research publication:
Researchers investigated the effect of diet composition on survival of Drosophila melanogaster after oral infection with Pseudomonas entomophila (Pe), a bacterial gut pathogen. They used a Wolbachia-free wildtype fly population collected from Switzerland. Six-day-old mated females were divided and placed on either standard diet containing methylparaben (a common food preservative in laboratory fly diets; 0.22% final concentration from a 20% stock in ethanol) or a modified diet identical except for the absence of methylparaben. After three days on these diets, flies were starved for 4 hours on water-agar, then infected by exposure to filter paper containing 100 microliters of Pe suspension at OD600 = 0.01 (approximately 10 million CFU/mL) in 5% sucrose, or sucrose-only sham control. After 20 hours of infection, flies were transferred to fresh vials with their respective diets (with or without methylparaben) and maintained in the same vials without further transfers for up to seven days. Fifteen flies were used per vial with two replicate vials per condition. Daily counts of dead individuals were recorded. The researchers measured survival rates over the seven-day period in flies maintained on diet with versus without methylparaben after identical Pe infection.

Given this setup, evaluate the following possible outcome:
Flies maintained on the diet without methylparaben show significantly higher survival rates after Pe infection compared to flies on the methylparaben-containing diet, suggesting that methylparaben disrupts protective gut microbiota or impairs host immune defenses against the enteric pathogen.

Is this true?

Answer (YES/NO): NO